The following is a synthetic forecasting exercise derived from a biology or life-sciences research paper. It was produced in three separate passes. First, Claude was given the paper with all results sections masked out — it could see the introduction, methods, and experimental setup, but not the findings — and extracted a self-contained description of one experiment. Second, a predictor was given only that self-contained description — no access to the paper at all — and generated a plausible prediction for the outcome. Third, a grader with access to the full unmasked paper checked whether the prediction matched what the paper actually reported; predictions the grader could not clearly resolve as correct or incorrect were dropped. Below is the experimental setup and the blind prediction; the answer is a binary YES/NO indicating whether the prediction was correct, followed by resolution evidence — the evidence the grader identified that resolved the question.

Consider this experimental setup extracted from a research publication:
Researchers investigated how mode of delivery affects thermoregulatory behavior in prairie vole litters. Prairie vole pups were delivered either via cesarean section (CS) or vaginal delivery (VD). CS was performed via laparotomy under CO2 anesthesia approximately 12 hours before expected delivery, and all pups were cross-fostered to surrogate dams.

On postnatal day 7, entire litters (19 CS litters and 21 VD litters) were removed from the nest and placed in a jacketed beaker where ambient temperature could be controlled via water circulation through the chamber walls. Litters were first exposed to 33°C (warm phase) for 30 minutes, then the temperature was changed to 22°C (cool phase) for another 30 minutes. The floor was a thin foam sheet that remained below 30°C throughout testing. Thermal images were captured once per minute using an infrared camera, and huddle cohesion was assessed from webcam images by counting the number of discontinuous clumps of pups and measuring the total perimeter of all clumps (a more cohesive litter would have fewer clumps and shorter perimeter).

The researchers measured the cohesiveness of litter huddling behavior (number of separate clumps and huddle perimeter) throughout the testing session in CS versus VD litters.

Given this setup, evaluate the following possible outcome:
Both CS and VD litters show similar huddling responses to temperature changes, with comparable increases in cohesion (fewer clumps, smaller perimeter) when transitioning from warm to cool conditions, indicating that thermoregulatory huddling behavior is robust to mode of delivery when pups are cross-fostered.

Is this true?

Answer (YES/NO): NO